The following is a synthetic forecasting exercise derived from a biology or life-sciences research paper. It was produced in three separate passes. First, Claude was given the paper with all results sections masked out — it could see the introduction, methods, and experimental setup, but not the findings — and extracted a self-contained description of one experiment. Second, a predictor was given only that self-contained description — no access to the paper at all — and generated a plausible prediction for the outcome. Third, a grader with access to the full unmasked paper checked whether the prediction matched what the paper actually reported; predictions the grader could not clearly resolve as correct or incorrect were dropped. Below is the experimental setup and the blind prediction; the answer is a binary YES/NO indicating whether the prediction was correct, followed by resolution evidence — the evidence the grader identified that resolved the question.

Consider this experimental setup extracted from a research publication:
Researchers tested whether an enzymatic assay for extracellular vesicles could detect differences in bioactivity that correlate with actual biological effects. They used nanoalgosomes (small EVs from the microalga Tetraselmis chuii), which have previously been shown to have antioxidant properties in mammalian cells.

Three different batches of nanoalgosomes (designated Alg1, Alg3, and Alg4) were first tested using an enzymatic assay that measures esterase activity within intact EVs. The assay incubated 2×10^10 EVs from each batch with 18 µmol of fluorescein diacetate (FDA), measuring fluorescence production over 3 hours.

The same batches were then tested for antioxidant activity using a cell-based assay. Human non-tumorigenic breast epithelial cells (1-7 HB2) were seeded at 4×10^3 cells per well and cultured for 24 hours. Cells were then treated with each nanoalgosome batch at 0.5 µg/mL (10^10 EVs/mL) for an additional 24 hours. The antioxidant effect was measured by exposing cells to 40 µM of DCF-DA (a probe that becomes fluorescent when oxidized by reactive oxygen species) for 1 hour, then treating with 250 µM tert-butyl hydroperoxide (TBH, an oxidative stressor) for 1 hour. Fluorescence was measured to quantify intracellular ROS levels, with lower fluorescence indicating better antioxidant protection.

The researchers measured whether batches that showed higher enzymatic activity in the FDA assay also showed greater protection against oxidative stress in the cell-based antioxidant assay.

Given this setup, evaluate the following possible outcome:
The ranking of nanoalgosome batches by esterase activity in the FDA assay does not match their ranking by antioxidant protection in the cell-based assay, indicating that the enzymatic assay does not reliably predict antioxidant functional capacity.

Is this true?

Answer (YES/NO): NO